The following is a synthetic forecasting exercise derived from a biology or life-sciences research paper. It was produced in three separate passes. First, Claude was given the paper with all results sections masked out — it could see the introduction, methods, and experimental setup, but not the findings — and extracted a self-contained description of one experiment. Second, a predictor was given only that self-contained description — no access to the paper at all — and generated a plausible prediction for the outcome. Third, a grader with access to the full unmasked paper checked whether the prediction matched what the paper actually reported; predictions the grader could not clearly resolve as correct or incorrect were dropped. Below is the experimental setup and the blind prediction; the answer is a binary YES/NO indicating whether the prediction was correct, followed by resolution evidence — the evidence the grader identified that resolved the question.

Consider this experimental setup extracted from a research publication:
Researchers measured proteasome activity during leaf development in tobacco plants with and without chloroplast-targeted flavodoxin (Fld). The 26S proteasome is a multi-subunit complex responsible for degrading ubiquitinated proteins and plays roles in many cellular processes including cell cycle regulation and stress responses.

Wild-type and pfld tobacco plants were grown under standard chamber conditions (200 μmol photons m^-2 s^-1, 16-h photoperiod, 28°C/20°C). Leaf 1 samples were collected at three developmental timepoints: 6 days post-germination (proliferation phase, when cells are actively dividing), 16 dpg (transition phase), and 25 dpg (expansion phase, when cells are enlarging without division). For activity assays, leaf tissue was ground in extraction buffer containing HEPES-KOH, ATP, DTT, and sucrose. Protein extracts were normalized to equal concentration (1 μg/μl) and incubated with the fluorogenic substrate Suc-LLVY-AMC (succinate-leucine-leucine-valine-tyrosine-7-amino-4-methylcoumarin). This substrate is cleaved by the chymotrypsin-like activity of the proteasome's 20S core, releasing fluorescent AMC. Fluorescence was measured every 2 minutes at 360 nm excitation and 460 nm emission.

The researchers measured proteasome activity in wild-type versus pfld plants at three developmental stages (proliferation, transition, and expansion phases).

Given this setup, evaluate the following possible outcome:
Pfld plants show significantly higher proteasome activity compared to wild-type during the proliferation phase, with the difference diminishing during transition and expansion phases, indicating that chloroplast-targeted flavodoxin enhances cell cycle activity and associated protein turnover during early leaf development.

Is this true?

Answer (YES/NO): NO